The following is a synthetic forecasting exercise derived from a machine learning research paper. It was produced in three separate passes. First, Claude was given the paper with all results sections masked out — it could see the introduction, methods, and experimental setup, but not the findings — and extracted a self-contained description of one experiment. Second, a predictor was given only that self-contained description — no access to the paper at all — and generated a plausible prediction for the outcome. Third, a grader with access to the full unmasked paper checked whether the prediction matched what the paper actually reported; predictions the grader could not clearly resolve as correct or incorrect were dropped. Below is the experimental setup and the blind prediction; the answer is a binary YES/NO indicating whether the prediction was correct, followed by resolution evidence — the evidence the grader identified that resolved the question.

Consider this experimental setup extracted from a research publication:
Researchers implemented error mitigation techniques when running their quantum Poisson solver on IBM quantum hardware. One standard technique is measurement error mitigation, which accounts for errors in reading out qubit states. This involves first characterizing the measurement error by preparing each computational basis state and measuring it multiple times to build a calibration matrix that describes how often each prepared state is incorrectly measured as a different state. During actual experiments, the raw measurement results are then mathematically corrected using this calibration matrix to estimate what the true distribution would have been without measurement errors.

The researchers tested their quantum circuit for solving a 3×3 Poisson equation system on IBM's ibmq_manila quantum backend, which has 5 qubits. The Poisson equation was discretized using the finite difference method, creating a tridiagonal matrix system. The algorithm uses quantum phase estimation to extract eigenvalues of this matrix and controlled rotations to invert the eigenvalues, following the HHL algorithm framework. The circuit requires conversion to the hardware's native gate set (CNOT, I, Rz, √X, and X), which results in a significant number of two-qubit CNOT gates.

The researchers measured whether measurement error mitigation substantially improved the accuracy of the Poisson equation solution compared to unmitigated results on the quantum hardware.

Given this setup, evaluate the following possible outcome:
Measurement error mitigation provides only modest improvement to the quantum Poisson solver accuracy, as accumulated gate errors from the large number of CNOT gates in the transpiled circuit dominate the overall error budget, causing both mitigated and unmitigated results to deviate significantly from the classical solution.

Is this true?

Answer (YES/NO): YES